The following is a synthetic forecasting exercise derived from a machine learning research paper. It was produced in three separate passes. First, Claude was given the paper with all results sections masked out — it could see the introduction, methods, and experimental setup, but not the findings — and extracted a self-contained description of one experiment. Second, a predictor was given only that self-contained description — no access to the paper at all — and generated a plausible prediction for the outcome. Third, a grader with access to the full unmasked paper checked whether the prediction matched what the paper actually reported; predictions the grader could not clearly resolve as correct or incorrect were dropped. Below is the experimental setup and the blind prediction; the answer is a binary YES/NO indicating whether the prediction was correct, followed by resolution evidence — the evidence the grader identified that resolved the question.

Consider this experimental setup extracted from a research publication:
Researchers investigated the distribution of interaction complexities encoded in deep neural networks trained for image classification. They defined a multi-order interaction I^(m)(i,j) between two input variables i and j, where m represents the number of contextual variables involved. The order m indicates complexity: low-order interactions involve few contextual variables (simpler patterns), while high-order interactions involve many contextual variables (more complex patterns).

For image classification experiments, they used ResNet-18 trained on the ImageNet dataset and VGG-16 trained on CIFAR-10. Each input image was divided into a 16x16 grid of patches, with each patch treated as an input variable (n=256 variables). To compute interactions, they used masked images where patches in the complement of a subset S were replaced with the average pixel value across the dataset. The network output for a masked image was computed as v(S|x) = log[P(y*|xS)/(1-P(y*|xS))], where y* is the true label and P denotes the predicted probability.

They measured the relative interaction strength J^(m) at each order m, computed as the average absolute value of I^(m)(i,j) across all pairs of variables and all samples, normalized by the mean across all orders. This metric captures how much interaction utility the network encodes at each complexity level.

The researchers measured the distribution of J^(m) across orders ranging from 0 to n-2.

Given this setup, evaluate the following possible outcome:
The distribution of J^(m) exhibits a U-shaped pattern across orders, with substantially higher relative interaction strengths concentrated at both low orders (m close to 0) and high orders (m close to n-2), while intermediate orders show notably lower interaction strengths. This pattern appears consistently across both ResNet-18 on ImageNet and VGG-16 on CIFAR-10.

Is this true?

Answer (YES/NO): YES